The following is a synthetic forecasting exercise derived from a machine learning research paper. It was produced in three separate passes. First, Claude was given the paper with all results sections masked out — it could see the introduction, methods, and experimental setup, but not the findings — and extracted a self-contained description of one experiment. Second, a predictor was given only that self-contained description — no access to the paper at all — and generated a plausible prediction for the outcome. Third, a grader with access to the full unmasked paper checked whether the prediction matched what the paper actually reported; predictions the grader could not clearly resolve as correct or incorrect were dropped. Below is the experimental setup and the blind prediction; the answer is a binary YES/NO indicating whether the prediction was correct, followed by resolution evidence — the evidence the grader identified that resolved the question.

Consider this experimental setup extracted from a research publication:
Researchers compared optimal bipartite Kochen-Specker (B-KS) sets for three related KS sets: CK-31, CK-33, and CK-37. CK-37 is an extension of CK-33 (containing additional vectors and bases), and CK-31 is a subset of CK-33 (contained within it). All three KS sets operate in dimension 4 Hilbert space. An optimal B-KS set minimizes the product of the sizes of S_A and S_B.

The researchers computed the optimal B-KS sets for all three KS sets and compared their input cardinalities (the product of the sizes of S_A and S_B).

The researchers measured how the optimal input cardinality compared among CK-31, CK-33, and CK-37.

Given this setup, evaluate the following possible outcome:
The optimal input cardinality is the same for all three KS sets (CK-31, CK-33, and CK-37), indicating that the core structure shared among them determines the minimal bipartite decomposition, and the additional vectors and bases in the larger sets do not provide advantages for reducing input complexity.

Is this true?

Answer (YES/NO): NO